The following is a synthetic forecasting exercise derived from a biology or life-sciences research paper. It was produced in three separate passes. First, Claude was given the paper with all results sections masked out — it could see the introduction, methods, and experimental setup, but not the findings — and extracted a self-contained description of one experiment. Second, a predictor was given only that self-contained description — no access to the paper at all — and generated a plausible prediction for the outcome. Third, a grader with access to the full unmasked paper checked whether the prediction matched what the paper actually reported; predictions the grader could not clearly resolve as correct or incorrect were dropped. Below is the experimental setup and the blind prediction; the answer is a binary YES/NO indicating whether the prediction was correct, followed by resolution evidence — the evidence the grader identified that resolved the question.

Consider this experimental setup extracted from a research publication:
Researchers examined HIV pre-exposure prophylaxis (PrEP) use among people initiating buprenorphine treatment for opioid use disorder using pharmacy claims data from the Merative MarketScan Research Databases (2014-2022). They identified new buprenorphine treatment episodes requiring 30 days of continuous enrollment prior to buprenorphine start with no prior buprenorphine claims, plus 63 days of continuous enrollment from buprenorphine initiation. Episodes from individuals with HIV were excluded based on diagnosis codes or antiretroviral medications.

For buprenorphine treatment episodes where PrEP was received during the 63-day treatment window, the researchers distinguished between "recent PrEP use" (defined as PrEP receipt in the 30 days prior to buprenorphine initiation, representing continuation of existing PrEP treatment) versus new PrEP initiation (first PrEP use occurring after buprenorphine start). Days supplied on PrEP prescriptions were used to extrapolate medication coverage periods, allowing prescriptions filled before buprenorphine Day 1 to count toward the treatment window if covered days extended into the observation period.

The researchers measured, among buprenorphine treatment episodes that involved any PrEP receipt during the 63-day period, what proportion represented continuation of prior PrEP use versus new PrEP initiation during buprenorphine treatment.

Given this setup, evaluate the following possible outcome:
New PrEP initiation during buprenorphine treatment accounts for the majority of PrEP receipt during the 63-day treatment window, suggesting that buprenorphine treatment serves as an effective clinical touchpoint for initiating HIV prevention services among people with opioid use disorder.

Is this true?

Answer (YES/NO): NO